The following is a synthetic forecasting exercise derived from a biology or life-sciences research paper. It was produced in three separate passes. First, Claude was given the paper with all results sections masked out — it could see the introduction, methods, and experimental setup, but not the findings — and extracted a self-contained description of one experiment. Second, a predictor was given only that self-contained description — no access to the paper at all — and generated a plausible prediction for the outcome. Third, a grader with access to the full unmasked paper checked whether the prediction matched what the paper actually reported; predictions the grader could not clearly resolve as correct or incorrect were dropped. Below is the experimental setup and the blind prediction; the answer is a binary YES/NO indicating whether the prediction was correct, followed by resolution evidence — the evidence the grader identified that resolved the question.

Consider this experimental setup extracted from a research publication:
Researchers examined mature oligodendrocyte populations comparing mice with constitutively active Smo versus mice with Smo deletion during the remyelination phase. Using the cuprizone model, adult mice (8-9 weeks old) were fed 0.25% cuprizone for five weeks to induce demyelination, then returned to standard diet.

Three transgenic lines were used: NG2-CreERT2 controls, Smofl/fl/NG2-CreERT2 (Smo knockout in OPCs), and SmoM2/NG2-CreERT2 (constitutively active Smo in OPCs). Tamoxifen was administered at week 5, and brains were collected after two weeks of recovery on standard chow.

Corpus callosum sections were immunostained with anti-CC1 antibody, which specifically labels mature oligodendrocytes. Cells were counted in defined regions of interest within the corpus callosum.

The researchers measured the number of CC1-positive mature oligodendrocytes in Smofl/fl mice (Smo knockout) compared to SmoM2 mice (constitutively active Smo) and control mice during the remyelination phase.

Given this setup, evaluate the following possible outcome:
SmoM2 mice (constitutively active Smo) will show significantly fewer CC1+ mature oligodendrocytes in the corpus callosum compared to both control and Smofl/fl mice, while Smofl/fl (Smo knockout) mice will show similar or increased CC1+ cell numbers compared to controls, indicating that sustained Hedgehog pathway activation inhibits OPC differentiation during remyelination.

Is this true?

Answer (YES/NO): NO